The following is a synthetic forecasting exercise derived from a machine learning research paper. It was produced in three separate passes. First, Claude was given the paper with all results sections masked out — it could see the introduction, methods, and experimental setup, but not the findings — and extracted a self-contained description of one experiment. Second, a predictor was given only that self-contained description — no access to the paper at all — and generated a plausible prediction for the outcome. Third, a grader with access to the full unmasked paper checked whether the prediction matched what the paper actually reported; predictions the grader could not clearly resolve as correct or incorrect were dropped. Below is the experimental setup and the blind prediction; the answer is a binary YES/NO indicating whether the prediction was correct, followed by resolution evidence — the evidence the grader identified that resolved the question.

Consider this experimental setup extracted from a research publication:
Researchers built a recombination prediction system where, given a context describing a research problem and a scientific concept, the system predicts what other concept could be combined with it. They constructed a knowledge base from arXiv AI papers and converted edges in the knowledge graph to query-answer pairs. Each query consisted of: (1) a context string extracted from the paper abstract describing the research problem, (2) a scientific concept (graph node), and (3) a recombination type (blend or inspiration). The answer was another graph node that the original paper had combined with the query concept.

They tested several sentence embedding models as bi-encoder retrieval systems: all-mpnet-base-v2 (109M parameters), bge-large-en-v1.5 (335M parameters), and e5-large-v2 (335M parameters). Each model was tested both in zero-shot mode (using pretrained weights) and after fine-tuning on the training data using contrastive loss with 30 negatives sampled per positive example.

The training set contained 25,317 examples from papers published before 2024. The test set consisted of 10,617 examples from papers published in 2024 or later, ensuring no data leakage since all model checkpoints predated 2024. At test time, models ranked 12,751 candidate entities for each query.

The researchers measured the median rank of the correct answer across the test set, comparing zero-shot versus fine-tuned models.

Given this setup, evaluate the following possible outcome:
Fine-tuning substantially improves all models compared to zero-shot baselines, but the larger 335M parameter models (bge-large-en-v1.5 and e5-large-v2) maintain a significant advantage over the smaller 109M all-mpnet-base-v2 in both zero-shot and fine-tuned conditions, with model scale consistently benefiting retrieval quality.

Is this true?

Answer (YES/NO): NO